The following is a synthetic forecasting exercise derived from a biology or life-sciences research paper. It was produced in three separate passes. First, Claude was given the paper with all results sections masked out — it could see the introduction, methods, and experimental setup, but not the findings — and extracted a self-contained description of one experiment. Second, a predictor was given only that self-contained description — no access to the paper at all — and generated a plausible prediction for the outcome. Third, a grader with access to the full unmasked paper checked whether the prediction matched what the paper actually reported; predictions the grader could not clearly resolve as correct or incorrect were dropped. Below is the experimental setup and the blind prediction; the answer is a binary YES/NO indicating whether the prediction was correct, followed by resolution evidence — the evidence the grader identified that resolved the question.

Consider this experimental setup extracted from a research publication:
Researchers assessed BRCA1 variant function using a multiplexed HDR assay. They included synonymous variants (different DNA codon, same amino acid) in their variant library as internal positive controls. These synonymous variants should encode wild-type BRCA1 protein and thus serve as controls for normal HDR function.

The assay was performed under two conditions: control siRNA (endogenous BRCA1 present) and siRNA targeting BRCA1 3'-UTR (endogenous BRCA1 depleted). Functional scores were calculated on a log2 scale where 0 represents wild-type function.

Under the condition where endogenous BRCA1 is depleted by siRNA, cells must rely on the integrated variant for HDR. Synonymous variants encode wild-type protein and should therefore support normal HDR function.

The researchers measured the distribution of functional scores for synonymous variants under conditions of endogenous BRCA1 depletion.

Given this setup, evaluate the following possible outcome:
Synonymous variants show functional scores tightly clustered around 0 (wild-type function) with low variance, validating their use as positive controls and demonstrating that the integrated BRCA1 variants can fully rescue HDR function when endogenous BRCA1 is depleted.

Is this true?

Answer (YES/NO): YES